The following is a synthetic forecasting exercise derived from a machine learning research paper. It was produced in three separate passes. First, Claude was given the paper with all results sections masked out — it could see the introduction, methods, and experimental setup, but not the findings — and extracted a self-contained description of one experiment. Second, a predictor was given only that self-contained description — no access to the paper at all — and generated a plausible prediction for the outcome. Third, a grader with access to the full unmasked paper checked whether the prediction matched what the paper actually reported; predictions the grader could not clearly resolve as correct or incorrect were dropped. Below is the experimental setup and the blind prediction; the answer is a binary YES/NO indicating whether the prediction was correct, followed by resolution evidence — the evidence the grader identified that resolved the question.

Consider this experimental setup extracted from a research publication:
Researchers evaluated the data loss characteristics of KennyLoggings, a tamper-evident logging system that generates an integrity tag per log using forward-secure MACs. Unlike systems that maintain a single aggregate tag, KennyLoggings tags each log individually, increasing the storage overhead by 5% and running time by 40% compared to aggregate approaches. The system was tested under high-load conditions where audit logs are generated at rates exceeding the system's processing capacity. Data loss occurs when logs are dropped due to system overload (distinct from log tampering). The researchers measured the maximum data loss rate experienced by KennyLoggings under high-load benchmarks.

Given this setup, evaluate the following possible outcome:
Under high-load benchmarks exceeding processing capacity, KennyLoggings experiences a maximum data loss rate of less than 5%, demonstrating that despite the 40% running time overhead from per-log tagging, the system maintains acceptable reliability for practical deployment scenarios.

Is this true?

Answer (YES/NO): NO